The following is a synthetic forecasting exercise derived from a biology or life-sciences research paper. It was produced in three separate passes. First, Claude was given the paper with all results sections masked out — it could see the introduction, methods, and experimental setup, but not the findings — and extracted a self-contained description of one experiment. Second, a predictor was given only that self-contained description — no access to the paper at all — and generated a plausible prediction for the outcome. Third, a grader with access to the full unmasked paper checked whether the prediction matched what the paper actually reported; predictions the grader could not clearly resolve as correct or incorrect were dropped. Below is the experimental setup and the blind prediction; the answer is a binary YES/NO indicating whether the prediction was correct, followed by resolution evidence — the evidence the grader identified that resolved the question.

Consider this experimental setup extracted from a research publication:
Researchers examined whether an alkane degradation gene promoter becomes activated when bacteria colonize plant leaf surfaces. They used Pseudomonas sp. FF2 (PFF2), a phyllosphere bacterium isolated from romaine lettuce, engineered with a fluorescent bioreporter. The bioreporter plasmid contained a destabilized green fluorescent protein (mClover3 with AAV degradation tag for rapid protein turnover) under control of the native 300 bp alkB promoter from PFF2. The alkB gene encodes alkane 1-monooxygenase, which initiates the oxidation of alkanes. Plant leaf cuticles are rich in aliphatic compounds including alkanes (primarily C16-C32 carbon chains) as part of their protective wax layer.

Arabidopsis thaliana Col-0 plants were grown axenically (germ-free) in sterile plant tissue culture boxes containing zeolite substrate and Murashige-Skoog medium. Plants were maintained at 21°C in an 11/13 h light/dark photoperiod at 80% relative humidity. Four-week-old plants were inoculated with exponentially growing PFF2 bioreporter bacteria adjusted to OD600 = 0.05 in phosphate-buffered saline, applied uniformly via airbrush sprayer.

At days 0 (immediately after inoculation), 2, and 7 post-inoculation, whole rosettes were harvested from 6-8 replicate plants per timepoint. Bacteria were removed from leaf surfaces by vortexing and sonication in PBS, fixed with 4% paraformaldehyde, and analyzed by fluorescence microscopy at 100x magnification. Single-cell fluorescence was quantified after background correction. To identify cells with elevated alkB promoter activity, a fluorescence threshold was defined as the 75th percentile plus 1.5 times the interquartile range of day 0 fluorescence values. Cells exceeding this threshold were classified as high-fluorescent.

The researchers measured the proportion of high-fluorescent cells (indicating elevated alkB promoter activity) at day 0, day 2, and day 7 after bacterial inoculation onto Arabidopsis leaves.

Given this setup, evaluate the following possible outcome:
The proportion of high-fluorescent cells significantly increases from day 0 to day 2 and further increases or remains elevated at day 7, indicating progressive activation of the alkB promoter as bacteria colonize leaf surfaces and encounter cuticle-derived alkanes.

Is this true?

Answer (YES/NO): YES